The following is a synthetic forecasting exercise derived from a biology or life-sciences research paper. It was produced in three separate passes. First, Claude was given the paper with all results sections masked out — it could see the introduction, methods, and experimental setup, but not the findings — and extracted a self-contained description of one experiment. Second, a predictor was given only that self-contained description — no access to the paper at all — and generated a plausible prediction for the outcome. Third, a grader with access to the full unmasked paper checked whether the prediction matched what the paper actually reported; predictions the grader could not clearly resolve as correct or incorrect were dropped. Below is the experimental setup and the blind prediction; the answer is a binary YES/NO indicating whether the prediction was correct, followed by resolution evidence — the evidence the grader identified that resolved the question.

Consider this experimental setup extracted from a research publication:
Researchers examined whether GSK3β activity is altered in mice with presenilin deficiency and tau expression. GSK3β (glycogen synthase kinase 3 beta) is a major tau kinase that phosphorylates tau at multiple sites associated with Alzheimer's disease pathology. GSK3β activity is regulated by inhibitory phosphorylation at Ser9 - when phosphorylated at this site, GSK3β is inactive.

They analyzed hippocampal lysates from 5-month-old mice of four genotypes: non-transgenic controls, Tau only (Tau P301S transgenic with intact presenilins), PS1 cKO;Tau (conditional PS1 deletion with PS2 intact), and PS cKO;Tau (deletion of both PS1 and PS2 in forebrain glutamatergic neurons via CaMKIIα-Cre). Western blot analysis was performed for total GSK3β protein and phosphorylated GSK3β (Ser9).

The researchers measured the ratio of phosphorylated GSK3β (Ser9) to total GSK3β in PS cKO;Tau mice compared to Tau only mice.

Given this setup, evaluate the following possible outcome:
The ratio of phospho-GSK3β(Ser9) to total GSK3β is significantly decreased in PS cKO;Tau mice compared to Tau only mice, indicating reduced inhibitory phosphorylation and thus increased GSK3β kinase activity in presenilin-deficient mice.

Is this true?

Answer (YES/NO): NO